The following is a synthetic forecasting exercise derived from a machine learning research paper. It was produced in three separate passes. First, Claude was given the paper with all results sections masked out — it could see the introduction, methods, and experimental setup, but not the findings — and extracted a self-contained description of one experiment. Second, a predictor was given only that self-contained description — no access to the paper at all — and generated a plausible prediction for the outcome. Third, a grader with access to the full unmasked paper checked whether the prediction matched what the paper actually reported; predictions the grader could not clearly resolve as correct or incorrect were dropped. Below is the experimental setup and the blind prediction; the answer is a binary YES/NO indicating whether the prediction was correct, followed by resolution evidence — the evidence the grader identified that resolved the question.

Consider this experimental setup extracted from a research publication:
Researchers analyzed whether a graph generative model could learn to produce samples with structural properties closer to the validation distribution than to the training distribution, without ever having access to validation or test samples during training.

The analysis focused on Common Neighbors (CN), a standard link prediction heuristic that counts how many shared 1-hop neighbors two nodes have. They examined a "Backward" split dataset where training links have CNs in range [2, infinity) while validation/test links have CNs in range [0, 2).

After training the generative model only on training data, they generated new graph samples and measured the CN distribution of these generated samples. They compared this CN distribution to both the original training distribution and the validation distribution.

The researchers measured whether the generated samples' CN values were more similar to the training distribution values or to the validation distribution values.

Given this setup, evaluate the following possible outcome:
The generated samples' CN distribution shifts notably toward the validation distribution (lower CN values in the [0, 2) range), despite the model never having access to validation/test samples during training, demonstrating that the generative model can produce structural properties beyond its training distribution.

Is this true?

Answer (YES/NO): YES